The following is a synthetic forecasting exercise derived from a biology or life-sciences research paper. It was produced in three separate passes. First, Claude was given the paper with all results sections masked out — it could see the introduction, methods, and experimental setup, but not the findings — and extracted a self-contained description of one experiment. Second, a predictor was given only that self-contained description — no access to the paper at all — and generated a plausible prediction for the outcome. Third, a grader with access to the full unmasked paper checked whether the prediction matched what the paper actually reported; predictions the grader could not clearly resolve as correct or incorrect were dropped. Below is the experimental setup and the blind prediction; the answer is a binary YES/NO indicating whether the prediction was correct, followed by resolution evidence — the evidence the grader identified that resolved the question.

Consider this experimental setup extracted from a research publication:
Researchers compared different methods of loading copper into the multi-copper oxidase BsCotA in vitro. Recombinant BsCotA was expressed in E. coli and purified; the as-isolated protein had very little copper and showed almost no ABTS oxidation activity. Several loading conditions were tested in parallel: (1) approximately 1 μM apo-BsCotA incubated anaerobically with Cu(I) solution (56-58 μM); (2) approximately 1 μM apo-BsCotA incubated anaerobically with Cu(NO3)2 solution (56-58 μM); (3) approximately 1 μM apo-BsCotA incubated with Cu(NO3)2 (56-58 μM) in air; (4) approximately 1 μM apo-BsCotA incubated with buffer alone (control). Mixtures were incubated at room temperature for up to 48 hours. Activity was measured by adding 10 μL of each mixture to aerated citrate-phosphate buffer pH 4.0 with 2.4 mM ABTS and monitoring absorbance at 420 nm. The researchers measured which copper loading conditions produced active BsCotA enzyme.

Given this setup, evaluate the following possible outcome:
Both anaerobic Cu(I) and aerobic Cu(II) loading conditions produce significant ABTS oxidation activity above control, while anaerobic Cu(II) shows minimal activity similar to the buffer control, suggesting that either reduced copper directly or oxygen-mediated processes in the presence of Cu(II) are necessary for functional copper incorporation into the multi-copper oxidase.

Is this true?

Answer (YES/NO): NO